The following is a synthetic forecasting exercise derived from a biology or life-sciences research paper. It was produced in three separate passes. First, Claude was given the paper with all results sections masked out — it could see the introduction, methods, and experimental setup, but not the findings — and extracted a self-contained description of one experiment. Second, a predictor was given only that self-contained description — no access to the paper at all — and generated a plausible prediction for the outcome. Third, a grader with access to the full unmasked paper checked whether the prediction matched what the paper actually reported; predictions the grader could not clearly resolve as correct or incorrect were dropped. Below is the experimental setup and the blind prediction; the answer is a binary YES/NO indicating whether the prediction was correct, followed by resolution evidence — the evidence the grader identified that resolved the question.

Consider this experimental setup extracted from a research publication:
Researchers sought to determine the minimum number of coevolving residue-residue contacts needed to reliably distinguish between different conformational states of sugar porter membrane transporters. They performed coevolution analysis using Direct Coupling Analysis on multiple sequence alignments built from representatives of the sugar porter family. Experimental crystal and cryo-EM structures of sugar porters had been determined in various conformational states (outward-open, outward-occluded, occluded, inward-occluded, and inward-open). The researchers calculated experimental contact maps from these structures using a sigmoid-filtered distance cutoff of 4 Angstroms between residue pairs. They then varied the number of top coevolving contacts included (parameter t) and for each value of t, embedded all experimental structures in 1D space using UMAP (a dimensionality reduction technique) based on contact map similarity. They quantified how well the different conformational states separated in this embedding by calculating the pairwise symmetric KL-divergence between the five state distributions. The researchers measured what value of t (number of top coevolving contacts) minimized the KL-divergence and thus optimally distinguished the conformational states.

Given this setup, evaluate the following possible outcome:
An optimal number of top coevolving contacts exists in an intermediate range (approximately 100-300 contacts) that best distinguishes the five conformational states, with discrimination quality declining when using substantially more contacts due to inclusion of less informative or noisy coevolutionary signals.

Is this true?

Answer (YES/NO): YES